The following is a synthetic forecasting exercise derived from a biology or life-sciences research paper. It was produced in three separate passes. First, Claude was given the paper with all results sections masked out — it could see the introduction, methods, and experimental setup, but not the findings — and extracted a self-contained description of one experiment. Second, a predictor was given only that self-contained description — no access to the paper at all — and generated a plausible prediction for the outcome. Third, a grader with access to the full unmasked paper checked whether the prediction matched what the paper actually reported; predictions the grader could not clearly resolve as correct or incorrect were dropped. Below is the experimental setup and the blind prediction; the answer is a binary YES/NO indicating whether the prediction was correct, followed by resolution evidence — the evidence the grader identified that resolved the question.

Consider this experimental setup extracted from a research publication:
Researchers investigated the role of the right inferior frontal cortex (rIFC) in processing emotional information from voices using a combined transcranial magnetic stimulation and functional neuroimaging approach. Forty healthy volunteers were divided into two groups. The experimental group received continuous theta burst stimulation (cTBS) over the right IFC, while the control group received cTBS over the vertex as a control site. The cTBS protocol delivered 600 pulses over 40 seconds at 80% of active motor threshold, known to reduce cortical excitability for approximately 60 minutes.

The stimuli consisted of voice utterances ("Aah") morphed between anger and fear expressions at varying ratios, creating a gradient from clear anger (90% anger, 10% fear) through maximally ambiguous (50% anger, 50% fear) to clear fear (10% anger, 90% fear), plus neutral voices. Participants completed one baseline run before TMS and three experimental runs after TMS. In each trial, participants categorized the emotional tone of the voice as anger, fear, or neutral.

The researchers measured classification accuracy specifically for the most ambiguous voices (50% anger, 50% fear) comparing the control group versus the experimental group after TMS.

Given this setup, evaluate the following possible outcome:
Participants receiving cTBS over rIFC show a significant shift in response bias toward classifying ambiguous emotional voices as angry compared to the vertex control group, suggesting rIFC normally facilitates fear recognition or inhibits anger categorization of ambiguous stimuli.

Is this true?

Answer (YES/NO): NO